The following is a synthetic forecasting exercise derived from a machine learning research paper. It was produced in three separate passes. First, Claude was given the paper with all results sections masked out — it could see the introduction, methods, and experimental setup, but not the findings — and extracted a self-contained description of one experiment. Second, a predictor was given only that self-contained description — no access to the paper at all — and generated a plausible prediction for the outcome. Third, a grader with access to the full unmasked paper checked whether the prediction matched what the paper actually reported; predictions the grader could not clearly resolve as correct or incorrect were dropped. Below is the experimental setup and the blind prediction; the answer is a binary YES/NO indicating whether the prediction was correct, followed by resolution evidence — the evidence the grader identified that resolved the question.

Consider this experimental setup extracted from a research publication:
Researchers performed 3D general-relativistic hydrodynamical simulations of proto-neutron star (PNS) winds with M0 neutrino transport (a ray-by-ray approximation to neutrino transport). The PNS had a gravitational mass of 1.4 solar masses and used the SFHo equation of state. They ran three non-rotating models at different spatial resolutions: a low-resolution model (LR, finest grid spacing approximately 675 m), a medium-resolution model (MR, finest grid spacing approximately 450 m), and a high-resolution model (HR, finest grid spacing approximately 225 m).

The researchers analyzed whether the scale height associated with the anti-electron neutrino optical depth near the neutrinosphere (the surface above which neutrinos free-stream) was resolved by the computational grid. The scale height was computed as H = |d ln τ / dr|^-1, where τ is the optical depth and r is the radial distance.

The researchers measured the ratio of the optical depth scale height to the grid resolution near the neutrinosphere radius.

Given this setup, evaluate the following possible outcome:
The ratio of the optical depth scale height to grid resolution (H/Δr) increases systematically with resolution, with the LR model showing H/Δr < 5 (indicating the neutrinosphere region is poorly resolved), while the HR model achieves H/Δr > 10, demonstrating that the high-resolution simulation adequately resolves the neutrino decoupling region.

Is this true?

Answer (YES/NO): NO